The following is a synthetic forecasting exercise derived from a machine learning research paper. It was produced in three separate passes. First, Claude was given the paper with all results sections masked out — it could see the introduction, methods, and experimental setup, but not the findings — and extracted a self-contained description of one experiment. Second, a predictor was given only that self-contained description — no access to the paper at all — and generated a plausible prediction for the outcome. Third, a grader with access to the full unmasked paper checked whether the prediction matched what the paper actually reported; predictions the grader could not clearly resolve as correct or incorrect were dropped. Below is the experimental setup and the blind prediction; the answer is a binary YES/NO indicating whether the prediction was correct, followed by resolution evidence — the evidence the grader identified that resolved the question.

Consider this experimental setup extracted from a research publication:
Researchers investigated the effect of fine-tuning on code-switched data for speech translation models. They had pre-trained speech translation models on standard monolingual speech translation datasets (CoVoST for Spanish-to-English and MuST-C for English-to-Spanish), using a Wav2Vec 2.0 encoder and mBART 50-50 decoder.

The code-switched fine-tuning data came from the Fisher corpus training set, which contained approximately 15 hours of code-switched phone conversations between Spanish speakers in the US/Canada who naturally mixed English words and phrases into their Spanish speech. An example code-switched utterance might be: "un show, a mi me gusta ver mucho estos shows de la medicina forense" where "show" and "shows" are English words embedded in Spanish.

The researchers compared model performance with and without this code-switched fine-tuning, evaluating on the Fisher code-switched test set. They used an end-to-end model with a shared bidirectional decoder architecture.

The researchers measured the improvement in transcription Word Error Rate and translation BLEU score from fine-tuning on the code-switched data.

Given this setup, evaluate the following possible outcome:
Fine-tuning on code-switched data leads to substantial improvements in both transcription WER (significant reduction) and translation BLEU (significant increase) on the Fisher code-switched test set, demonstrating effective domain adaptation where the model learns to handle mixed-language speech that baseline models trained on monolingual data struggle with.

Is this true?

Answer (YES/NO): YES